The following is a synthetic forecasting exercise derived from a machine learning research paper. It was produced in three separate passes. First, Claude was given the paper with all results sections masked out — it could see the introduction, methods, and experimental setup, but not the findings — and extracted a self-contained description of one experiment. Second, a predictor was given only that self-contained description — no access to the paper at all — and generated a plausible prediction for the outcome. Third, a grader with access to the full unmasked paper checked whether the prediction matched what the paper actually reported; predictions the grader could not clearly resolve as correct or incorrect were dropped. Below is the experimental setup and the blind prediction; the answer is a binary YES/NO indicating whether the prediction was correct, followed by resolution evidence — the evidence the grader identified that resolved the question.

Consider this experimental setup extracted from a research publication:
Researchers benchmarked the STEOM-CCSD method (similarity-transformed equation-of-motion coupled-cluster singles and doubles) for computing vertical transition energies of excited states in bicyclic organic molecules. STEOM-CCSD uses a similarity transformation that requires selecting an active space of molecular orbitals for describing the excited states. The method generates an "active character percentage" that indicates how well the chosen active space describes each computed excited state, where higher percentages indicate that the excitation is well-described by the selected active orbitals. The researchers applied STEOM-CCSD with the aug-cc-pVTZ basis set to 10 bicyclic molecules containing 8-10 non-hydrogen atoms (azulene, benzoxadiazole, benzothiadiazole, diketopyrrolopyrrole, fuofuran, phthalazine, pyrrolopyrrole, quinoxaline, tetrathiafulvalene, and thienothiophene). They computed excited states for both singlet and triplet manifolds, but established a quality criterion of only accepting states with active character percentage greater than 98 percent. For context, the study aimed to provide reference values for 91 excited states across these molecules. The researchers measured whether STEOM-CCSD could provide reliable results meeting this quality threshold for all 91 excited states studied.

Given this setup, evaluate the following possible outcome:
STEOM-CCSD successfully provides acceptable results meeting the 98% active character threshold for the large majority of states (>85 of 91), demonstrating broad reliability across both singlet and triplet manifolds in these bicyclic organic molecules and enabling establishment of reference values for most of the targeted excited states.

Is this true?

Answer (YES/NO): NO